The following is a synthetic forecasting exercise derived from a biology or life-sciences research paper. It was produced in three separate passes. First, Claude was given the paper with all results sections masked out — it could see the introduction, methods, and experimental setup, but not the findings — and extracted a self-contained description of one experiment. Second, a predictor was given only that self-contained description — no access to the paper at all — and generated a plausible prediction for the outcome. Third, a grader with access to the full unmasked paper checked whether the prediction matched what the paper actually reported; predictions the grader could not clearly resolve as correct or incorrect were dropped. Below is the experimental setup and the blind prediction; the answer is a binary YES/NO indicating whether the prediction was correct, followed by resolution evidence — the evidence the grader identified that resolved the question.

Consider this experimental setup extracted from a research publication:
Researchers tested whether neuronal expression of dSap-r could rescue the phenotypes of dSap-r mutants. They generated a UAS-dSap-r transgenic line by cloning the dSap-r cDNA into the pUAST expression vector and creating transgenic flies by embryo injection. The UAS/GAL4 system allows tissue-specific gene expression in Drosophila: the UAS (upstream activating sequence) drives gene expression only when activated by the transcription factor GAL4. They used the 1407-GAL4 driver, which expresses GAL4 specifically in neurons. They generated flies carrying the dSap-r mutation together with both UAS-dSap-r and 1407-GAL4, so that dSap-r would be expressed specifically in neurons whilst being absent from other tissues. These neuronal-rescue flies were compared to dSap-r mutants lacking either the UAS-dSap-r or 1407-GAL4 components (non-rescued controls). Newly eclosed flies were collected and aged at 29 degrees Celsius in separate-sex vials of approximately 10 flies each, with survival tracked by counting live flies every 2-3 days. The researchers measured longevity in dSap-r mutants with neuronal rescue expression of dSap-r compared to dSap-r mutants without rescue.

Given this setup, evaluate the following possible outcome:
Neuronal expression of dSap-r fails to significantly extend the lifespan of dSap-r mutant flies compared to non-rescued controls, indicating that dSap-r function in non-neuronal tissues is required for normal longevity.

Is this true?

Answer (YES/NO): NO